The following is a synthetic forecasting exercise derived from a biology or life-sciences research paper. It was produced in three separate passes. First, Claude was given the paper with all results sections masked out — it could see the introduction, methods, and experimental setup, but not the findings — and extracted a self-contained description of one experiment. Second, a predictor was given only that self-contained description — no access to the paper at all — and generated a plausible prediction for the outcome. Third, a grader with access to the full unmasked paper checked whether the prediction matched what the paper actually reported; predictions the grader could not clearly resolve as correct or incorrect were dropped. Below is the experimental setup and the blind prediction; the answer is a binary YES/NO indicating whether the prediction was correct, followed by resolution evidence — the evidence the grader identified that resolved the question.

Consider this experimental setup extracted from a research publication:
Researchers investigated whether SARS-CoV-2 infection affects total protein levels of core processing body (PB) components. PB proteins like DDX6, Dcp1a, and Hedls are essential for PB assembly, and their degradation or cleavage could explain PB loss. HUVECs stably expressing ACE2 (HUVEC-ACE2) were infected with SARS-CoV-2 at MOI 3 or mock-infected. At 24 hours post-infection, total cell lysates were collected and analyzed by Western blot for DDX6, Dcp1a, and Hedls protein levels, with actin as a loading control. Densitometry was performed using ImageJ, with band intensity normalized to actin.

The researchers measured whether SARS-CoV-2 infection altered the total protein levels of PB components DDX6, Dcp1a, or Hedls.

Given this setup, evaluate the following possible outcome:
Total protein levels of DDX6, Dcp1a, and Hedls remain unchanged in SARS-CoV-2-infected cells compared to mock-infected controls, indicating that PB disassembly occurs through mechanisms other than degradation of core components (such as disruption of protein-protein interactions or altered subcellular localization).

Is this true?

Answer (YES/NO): YES